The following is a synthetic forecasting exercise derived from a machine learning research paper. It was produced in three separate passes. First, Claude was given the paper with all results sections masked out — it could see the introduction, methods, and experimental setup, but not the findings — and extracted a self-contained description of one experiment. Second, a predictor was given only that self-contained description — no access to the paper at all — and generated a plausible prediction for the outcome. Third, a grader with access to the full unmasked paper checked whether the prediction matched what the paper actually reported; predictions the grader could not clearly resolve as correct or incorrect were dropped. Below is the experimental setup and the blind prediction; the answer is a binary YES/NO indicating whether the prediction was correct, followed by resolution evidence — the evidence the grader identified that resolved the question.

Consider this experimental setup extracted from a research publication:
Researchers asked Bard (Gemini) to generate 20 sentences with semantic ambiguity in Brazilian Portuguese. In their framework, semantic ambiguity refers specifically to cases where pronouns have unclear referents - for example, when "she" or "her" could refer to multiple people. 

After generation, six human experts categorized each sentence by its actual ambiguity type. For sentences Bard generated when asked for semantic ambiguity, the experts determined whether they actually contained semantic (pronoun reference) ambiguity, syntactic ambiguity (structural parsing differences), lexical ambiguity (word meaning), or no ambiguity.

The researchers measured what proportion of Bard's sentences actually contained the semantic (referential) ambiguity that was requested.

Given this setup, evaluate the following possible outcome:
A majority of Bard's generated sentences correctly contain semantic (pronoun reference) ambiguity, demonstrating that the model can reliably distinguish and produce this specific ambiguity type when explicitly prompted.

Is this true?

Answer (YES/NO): NO